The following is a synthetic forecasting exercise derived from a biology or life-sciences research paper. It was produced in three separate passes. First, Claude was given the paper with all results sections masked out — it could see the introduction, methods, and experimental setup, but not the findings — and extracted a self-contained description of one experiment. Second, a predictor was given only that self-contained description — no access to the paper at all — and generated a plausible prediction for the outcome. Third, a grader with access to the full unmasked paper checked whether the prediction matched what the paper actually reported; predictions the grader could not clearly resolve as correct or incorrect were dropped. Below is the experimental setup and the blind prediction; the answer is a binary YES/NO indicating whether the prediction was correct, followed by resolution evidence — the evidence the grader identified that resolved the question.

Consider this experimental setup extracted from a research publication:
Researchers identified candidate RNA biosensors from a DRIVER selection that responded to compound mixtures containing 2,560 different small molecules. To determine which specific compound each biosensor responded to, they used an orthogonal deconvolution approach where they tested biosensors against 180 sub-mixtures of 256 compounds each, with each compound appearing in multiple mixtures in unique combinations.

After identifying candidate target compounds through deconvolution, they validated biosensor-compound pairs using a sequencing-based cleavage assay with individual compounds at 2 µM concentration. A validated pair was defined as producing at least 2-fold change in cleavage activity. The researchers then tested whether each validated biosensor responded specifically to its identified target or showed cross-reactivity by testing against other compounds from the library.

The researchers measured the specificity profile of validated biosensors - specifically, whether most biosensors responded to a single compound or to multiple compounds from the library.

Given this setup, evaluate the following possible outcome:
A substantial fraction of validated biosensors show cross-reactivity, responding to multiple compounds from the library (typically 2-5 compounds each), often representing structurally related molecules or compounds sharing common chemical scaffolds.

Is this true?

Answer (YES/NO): NO